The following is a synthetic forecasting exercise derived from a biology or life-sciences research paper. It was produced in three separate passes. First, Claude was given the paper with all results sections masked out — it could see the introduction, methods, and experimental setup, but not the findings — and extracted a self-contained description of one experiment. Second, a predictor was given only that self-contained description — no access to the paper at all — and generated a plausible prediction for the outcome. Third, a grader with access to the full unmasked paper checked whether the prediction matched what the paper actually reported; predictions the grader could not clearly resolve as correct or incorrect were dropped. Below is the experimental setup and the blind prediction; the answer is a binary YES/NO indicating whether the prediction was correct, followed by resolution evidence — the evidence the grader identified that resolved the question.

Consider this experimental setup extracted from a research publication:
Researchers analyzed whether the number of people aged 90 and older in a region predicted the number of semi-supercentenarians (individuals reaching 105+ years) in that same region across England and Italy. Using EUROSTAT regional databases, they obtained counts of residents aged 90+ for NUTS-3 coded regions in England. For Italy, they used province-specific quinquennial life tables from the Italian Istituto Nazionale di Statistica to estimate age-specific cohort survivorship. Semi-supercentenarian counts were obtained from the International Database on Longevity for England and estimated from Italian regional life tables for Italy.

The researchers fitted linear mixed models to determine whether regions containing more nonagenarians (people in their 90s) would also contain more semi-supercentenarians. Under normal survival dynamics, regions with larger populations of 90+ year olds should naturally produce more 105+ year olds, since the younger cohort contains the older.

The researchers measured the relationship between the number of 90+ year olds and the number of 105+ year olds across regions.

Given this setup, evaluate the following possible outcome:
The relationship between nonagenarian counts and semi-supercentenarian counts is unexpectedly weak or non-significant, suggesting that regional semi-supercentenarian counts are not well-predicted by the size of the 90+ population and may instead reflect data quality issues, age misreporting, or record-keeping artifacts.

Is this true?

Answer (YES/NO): NO